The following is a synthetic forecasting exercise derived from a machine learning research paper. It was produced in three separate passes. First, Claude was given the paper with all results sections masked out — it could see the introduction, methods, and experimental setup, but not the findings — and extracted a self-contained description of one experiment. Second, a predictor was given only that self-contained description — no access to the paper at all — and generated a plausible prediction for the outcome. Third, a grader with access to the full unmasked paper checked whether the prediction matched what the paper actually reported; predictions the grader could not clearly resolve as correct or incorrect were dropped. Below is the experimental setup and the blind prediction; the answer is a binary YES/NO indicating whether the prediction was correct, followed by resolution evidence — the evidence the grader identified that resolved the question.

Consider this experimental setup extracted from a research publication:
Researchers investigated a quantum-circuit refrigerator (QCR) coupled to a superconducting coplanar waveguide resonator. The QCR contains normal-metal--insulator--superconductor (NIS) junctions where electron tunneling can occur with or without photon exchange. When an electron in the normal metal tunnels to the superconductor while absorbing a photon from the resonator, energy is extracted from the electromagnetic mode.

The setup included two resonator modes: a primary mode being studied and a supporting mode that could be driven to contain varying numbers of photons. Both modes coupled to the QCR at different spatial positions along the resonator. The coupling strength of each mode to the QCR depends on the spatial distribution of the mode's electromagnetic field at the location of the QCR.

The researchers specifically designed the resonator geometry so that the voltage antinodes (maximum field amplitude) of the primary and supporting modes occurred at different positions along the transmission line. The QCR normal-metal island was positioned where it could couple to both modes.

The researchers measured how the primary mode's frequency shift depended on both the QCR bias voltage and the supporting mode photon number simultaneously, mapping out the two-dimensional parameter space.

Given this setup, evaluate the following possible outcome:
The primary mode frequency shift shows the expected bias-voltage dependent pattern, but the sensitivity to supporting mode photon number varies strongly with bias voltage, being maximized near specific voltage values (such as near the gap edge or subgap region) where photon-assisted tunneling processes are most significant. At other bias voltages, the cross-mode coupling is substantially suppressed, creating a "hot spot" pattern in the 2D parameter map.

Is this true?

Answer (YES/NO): NO